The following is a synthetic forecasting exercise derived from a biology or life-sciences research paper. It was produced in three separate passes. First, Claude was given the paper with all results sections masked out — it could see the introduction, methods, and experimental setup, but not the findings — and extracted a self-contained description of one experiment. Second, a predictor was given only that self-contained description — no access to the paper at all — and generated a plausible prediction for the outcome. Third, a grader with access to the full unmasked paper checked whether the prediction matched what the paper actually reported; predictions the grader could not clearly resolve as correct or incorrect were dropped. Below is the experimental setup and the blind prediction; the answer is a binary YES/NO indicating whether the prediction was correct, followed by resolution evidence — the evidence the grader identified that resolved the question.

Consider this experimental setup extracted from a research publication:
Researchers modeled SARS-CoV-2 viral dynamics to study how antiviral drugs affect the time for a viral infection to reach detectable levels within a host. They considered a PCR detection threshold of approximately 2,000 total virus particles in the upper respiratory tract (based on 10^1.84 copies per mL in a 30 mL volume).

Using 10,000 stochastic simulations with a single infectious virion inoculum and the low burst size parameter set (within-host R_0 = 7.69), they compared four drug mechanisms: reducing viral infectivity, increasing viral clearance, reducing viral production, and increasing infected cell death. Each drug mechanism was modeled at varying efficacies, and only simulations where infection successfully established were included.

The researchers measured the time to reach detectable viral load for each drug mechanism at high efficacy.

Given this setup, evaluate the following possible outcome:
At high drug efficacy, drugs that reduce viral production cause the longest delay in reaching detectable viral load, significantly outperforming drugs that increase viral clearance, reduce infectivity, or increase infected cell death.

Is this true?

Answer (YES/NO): YES